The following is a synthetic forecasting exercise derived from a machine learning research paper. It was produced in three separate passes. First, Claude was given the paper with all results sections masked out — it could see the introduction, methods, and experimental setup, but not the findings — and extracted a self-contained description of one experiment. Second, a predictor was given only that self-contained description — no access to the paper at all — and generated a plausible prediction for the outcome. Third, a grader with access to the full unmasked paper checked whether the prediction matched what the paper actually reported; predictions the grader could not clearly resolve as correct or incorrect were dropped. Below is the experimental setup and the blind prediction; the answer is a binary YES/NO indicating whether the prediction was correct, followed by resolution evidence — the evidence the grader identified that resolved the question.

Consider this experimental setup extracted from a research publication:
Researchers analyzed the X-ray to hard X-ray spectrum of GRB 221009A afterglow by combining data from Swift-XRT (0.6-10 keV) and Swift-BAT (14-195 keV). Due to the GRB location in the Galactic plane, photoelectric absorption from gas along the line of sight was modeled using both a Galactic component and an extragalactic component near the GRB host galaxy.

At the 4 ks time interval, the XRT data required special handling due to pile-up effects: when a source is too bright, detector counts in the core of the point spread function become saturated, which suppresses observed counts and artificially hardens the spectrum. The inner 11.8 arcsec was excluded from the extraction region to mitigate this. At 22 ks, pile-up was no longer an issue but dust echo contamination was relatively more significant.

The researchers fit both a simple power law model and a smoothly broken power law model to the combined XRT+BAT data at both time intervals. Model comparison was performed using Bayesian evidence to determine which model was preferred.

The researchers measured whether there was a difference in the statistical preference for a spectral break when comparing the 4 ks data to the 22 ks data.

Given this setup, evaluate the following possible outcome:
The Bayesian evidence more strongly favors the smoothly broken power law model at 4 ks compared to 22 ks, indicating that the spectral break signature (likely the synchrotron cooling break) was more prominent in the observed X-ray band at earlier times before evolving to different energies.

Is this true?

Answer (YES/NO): NO